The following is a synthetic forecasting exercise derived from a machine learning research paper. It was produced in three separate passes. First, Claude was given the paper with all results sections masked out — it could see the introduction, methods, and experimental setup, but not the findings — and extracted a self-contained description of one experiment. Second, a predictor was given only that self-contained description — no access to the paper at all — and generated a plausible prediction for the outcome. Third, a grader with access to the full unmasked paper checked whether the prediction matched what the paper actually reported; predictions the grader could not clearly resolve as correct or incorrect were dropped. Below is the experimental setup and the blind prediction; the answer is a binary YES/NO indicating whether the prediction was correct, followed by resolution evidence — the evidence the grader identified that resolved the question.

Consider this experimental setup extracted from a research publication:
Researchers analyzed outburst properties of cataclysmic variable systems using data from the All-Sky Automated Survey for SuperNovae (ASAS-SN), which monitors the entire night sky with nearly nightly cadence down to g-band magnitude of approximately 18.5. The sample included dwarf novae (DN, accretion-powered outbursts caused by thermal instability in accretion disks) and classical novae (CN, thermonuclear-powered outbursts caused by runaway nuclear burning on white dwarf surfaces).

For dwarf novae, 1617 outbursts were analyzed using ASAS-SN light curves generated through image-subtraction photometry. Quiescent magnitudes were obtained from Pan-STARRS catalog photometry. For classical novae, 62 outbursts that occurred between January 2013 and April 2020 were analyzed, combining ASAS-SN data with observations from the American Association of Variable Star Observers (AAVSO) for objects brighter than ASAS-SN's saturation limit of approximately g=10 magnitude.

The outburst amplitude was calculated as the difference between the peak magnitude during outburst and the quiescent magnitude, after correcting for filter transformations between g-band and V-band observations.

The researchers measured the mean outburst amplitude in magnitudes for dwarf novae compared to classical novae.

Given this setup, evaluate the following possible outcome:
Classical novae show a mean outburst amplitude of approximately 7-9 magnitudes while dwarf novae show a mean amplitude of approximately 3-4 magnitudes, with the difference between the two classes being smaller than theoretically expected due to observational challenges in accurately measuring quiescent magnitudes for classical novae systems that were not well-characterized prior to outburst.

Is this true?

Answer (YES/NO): NO